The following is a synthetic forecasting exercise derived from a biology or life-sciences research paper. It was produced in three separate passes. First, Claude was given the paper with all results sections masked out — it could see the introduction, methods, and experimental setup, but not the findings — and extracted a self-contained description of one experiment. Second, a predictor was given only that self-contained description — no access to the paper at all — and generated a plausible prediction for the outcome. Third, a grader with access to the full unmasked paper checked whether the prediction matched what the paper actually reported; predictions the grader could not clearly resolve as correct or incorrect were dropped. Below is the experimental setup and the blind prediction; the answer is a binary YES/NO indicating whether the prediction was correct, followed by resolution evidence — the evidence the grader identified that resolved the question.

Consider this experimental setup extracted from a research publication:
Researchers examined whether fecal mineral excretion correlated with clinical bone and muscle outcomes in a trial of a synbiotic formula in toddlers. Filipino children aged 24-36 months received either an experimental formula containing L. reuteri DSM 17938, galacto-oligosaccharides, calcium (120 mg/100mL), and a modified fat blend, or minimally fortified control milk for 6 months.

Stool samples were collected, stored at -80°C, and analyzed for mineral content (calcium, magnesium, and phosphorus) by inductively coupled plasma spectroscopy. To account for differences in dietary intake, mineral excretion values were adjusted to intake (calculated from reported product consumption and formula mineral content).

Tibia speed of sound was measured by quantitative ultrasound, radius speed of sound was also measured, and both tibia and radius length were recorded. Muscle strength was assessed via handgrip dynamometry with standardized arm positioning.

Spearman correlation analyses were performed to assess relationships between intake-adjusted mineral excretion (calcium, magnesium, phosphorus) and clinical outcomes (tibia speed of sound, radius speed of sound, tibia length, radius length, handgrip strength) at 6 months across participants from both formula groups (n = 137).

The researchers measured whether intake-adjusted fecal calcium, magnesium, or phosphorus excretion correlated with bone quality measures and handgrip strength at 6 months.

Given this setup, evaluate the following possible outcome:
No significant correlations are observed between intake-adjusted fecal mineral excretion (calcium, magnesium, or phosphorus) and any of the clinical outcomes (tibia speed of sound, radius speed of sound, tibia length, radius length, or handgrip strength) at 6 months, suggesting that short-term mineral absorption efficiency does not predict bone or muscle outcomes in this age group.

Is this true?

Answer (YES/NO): NO